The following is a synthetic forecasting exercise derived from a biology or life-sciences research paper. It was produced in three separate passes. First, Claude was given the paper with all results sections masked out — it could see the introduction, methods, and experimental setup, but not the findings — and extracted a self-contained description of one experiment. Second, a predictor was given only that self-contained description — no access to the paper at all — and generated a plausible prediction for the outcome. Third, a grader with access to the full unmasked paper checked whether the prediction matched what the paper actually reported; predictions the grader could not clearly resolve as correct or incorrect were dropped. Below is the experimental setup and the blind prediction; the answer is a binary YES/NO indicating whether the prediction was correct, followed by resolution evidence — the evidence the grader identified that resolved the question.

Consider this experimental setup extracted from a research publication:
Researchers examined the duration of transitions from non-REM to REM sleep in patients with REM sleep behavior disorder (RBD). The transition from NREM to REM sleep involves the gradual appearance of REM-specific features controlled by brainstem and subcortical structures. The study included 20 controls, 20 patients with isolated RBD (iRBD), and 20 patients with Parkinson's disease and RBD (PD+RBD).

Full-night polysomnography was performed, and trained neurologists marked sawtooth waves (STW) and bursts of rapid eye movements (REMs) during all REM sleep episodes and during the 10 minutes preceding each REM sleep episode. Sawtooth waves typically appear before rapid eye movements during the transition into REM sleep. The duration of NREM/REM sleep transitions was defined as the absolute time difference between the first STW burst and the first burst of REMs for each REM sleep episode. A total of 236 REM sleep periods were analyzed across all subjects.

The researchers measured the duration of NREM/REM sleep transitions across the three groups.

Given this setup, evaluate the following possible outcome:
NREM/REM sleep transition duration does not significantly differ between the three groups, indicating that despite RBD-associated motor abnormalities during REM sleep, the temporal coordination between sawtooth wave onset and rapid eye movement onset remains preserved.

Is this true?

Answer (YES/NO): NO